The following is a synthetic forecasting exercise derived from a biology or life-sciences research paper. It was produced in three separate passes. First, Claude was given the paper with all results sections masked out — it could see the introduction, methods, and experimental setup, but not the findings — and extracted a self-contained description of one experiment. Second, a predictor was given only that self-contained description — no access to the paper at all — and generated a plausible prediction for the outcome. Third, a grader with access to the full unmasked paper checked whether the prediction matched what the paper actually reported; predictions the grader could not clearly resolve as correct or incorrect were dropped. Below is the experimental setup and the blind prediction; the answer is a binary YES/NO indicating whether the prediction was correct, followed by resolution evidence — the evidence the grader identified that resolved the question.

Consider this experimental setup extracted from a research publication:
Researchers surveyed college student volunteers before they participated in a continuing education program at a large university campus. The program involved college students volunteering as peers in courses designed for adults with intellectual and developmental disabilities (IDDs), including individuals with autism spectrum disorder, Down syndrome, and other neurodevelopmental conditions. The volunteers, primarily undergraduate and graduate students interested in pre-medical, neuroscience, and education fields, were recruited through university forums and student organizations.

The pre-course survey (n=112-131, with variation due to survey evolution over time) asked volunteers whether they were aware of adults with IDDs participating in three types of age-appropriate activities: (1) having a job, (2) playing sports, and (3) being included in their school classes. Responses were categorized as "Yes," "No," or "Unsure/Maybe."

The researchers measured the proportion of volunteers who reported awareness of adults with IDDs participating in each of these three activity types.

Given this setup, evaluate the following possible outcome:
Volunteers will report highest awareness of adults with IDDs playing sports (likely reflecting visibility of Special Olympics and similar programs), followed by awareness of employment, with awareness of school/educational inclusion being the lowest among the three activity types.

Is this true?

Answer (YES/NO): NO